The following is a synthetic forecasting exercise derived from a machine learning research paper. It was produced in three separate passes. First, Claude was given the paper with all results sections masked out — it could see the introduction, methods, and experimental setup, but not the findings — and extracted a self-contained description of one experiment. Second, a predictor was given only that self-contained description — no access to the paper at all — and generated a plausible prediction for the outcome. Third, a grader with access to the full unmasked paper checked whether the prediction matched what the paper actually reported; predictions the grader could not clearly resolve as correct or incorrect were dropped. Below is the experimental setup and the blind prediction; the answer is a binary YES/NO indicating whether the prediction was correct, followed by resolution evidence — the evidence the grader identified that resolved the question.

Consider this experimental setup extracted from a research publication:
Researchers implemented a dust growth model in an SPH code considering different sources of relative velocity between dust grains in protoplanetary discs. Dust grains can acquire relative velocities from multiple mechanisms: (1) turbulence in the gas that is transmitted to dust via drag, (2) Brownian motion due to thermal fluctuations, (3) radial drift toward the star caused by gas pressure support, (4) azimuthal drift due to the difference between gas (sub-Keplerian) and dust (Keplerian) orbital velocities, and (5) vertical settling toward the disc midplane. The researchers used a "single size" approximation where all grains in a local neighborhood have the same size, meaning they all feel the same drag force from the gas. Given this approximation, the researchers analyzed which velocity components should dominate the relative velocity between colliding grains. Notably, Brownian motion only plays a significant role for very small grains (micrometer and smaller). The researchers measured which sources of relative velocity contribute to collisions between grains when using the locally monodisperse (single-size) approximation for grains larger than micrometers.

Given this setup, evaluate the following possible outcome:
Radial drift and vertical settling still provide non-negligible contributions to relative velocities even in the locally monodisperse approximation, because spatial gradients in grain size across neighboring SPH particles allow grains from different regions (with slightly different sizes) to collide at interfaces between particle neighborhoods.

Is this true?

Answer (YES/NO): NO